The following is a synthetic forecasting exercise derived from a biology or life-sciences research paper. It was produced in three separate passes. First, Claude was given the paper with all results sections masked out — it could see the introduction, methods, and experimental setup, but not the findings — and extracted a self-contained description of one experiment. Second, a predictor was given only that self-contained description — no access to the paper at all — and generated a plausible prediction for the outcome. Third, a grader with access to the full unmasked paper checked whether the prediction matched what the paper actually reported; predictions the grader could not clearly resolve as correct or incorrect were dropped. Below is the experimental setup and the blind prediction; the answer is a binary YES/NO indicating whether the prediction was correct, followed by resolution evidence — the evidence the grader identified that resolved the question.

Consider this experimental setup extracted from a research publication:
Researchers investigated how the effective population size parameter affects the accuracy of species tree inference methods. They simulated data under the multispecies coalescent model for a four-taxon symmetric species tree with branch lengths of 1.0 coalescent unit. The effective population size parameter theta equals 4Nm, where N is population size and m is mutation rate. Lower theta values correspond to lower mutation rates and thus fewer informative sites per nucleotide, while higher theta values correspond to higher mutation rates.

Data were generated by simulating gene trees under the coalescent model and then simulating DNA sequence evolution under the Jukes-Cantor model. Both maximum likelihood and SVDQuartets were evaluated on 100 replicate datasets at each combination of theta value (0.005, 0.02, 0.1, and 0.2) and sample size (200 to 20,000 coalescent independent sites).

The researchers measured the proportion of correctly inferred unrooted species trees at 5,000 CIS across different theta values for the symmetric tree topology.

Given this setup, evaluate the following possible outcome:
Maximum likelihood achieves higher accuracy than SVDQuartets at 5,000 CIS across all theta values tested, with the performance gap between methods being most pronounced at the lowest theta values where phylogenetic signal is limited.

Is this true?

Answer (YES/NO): NO